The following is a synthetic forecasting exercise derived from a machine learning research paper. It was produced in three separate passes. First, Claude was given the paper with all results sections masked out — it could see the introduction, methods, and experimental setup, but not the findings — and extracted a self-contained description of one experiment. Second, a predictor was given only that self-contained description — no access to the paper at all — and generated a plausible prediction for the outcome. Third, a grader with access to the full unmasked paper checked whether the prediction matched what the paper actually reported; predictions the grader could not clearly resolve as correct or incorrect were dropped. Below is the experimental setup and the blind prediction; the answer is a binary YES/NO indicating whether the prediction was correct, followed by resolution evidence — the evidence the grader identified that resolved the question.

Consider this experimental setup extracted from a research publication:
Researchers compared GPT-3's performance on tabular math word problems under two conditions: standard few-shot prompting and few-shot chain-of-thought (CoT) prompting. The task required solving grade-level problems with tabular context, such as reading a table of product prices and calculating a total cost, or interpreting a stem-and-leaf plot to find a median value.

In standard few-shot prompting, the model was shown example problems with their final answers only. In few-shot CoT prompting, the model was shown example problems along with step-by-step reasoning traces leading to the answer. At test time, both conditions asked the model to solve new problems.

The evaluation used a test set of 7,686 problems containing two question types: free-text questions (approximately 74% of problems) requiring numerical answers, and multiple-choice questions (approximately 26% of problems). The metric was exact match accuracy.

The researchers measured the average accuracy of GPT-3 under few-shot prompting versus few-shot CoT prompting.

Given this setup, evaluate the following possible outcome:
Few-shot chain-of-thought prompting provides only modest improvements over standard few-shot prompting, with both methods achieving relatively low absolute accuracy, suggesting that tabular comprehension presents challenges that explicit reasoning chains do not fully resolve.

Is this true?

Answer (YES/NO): YES